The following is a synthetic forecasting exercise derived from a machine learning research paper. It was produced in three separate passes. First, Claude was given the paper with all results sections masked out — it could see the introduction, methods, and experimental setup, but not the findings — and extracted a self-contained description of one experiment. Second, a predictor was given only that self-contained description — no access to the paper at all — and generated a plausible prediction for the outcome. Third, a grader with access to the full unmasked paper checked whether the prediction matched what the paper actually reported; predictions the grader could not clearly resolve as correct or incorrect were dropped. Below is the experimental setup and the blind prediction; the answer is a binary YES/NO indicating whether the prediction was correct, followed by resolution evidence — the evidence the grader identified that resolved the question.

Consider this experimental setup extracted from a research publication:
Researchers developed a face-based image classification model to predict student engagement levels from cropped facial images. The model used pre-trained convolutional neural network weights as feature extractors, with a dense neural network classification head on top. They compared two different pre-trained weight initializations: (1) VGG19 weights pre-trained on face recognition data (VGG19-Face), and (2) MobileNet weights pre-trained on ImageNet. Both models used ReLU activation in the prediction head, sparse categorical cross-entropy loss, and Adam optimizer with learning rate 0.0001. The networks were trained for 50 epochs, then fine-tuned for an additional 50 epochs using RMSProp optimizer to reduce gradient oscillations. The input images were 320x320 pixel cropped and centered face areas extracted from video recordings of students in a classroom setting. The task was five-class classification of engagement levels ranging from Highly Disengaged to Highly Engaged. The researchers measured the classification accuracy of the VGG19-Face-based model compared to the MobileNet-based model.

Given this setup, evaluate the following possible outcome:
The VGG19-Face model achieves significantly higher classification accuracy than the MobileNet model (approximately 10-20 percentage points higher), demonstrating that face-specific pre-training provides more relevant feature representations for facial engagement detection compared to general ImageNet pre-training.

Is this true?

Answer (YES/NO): NO